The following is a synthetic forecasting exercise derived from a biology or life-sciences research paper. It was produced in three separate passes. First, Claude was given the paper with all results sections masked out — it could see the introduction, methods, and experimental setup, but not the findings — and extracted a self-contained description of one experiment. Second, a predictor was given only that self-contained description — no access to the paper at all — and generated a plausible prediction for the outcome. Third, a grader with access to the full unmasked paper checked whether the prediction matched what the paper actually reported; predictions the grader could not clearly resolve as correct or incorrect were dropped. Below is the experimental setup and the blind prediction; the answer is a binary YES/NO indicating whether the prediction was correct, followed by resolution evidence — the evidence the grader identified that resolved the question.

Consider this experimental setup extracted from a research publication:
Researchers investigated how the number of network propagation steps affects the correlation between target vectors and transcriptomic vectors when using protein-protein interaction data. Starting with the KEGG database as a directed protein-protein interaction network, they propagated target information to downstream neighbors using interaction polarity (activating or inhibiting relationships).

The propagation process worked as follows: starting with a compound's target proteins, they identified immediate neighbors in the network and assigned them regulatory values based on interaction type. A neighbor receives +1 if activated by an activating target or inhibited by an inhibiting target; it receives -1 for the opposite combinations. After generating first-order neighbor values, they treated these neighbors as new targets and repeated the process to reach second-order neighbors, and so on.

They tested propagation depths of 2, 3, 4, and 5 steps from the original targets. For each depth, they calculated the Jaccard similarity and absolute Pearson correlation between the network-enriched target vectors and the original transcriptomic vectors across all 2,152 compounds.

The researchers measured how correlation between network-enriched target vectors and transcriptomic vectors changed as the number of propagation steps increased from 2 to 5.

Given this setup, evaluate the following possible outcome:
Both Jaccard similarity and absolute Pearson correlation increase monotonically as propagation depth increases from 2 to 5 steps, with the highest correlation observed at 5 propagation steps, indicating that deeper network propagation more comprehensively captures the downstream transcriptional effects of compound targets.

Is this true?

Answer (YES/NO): NO